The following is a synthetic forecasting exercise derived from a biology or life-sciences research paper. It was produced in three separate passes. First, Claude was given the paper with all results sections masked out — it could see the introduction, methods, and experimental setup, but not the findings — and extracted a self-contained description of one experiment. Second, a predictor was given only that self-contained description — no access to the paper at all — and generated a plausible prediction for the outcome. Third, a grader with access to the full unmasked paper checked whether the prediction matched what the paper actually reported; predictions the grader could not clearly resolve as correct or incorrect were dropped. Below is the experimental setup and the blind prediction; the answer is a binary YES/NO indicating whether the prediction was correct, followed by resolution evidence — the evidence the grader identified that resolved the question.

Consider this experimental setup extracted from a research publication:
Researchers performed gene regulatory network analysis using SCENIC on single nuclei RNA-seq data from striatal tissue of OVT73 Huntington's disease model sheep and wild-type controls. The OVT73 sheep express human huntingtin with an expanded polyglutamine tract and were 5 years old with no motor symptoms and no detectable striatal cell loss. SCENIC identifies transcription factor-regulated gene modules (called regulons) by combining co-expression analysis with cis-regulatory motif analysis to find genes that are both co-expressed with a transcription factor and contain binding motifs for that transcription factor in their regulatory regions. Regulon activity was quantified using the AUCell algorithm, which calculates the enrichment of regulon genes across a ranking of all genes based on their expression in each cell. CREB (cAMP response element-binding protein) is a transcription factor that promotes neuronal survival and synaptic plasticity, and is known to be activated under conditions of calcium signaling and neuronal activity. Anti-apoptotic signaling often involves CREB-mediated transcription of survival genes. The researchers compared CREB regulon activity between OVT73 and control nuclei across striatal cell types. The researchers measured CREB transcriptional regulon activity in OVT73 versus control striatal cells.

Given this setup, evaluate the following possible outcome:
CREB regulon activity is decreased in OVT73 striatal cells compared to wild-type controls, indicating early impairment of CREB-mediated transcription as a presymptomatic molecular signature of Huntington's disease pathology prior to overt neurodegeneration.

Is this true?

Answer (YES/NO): YES